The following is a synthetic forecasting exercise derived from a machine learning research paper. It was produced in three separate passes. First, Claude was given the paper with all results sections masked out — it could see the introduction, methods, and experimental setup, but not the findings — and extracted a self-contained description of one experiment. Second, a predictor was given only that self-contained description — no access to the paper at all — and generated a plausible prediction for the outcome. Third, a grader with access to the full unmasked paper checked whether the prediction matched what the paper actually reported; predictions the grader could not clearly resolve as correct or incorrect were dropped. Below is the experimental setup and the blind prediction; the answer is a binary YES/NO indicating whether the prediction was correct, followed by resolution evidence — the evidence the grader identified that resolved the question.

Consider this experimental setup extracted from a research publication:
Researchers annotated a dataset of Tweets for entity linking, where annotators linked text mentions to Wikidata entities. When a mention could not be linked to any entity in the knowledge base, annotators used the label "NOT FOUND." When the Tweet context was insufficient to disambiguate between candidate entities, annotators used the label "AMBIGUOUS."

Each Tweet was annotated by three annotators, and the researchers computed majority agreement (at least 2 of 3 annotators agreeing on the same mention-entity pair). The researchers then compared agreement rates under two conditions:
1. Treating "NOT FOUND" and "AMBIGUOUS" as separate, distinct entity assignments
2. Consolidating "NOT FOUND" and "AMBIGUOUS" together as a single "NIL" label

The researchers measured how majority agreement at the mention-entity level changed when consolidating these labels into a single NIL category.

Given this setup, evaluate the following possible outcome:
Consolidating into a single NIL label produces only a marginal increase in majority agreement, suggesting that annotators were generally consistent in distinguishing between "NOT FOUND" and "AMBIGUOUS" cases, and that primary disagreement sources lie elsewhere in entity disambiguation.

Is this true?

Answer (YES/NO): NO